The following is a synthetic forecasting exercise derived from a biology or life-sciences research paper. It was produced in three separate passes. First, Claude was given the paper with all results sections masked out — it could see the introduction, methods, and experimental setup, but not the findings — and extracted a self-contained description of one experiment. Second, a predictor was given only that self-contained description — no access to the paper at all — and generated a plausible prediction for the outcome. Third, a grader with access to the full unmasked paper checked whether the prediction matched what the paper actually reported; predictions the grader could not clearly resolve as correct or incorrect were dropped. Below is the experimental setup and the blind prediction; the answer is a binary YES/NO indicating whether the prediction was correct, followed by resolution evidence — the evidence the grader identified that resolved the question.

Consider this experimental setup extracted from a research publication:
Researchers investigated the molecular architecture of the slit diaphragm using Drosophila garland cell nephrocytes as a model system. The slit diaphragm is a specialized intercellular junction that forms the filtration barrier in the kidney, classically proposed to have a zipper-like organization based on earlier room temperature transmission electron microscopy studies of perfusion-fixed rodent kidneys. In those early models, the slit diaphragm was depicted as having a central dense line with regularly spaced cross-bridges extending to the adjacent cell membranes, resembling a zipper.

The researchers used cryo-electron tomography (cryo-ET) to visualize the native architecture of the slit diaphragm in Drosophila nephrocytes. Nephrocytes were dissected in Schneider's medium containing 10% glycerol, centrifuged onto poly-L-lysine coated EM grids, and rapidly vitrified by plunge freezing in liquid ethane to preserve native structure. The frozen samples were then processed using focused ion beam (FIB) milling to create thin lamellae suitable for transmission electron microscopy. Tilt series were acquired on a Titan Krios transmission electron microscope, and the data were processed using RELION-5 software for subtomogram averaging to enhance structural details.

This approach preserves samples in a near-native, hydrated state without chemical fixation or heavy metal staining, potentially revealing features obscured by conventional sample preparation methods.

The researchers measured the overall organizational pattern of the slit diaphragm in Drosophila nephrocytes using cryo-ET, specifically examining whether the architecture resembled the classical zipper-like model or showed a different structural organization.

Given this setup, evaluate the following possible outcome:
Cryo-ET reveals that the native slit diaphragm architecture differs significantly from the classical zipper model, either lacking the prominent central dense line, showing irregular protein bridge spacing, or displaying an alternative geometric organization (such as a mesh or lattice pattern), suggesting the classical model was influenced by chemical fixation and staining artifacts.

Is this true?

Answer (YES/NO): YES